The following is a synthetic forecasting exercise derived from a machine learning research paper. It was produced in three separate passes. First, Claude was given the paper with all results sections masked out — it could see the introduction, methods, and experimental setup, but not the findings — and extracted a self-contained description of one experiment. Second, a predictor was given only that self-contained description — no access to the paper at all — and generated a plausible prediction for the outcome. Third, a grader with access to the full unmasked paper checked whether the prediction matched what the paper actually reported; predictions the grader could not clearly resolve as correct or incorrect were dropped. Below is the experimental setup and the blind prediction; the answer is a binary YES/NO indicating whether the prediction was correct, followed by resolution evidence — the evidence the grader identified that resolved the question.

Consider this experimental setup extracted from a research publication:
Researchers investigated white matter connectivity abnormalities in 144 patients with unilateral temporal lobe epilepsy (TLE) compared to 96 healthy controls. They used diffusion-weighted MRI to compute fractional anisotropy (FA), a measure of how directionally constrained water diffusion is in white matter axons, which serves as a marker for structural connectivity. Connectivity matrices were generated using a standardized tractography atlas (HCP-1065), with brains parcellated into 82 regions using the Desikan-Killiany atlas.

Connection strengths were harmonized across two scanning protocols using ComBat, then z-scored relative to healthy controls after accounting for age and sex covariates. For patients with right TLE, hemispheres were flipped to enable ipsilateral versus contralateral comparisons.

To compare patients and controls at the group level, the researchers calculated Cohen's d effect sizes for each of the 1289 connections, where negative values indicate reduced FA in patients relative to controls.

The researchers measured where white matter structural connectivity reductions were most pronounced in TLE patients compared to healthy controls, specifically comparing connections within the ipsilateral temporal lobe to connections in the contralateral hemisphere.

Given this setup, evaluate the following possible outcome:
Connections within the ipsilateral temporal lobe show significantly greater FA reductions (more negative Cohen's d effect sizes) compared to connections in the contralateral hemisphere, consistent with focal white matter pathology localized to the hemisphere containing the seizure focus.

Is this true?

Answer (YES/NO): YES